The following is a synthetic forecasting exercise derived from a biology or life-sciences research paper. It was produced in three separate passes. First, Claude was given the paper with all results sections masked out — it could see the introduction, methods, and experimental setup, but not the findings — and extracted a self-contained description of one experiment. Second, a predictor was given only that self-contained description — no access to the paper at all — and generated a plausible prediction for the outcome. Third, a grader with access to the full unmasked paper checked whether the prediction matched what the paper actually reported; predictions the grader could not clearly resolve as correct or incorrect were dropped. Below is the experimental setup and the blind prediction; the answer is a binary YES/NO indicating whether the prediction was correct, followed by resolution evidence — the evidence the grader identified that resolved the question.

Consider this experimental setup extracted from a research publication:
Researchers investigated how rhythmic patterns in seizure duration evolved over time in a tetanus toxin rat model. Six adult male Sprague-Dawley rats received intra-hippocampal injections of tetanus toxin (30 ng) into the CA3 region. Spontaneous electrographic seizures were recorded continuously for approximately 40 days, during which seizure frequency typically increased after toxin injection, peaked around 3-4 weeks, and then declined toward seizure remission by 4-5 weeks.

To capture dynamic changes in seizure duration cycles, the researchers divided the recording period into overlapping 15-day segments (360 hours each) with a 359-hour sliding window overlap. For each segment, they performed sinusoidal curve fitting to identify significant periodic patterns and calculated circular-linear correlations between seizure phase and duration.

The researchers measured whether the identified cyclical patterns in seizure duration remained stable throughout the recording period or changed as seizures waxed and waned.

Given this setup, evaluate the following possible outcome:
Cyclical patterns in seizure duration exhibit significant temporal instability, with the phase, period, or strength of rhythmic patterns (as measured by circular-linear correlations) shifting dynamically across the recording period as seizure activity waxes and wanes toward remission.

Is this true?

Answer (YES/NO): YES